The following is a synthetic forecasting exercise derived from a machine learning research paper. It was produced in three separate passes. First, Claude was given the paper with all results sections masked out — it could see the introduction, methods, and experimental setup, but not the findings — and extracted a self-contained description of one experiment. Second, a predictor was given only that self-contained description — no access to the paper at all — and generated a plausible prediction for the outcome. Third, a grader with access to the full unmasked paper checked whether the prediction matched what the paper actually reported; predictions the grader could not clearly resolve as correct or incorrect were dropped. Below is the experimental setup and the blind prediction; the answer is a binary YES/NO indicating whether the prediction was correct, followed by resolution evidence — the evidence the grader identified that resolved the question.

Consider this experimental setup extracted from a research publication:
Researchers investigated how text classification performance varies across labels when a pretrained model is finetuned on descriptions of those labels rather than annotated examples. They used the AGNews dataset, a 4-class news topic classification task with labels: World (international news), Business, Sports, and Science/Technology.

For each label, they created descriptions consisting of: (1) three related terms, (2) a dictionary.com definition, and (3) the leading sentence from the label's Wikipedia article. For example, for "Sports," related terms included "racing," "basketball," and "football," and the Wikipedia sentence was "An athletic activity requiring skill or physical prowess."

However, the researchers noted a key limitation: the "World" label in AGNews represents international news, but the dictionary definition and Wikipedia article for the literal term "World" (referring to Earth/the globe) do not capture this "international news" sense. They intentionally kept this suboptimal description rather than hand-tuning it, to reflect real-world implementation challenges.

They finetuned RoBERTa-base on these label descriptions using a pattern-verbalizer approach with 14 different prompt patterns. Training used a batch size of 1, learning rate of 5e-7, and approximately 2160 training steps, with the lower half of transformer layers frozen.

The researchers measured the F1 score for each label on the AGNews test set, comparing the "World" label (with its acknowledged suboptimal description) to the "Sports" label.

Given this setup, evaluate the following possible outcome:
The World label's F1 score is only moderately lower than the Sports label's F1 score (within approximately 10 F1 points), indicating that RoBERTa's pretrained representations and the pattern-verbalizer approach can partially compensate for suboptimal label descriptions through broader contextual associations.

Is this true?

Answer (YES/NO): NO